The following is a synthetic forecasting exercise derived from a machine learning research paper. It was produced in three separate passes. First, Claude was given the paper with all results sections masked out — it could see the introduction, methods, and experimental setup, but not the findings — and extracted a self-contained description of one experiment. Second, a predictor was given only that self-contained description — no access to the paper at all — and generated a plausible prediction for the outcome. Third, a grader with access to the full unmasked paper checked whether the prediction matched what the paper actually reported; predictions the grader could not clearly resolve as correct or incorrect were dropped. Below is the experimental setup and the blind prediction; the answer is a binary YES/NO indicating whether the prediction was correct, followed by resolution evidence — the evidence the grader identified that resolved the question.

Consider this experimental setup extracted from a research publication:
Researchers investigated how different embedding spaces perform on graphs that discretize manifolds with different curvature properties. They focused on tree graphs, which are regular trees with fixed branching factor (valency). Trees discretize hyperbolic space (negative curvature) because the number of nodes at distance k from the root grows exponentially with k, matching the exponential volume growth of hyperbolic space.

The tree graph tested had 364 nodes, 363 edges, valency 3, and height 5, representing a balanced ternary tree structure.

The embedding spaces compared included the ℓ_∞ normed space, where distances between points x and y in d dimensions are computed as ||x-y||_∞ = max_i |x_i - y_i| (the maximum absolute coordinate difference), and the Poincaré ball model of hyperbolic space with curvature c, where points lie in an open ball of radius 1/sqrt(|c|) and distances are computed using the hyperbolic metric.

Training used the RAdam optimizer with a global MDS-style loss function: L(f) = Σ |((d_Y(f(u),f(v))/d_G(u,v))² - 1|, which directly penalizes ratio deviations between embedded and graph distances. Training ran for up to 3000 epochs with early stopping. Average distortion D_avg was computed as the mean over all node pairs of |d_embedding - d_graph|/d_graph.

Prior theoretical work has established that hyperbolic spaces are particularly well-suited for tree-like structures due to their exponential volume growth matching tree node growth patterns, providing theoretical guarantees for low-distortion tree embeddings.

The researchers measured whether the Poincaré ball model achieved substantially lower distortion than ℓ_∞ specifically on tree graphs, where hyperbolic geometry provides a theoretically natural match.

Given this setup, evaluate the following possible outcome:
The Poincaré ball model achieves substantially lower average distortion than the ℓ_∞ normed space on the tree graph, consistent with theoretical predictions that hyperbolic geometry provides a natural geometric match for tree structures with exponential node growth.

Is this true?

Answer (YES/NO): NO